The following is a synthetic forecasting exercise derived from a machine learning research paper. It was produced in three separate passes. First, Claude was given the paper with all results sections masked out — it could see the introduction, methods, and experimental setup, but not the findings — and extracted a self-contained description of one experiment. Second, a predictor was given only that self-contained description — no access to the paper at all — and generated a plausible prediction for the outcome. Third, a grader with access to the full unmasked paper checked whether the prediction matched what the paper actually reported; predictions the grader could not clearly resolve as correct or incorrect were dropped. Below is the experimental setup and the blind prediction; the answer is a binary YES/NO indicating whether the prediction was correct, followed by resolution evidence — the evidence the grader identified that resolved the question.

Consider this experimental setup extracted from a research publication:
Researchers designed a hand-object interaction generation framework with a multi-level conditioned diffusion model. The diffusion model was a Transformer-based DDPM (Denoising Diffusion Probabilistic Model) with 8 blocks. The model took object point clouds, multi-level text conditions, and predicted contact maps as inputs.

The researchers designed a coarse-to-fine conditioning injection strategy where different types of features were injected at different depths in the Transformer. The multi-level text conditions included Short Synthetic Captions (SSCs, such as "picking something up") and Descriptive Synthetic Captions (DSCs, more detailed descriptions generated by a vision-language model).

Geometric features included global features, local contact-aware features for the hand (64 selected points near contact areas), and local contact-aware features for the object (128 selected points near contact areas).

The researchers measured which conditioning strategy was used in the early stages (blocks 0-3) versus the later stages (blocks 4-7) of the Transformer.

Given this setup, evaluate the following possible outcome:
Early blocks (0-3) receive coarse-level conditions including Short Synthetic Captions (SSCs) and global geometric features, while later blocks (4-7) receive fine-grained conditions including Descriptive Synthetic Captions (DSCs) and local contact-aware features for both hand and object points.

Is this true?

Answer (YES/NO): YES